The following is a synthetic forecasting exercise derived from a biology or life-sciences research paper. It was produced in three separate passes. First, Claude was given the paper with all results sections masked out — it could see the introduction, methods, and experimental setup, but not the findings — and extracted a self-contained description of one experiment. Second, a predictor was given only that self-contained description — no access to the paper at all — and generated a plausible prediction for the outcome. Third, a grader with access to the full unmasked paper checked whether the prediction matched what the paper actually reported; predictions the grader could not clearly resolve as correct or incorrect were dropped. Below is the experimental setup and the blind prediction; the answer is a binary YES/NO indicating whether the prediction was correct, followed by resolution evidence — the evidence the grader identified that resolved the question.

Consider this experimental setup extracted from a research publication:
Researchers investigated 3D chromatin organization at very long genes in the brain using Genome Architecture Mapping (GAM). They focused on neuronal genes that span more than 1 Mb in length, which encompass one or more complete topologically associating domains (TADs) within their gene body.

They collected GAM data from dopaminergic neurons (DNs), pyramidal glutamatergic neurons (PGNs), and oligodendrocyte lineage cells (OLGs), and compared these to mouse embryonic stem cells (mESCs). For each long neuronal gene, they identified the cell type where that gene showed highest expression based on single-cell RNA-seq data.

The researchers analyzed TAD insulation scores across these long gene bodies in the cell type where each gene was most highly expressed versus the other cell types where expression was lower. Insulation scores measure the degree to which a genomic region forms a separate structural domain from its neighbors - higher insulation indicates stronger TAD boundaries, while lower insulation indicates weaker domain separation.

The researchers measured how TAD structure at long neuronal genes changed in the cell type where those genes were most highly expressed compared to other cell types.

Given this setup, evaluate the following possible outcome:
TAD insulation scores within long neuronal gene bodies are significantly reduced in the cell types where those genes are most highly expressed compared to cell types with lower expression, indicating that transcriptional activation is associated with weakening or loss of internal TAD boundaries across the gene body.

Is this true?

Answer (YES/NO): YES